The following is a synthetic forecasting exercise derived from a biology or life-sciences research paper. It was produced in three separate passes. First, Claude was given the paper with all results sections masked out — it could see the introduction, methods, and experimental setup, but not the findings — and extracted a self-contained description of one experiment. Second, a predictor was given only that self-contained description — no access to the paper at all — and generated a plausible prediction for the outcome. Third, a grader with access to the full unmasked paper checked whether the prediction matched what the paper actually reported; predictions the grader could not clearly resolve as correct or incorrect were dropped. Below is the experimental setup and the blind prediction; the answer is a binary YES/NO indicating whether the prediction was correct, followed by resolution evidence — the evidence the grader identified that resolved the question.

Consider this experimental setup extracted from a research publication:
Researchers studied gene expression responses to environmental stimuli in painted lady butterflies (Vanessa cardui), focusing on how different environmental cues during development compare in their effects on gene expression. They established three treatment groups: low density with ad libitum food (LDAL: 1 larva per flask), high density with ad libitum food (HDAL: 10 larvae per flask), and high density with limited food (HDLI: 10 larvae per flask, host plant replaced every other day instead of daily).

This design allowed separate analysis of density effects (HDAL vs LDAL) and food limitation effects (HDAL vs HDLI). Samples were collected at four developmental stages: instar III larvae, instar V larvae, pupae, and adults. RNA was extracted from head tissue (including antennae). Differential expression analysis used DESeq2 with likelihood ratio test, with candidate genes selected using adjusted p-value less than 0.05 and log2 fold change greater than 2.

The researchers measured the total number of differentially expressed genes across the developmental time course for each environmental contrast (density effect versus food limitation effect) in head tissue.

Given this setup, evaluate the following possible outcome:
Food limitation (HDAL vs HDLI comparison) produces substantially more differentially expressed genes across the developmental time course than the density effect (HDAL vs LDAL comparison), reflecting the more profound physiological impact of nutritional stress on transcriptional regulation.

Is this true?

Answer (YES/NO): YES